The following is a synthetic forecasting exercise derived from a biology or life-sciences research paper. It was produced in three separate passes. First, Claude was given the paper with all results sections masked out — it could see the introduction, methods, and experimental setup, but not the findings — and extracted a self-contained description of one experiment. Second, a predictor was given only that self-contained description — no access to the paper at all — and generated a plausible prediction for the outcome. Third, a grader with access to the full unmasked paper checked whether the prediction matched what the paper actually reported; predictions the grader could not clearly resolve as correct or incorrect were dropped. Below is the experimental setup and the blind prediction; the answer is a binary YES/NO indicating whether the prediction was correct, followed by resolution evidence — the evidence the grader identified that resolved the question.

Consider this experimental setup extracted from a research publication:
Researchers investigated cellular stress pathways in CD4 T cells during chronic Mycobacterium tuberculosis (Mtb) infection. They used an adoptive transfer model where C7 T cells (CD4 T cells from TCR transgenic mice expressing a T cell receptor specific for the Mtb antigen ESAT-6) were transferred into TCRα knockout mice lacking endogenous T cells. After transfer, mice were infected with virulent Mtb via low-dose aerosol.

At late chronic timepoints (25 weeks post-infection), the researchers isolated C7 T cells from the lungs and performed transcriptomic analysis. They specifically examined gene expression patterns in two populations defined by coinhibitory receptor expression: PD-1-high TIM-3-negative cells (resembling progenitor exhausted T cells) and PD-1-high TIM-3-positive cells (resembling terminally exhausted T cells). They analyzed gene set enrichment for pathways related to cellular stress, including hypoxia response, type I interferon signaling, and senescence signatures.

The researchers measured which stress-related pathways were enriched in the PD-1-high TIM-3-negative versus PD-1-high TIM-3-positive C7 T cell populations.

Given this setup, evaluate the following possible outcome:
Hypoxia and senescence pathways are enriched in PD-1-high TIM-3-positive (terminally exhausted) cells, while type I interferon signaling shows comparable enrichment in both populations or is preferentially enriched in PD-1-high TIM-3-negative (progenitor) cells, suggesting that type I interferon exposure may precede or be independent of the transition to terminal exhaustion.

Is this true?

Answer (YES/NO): NO